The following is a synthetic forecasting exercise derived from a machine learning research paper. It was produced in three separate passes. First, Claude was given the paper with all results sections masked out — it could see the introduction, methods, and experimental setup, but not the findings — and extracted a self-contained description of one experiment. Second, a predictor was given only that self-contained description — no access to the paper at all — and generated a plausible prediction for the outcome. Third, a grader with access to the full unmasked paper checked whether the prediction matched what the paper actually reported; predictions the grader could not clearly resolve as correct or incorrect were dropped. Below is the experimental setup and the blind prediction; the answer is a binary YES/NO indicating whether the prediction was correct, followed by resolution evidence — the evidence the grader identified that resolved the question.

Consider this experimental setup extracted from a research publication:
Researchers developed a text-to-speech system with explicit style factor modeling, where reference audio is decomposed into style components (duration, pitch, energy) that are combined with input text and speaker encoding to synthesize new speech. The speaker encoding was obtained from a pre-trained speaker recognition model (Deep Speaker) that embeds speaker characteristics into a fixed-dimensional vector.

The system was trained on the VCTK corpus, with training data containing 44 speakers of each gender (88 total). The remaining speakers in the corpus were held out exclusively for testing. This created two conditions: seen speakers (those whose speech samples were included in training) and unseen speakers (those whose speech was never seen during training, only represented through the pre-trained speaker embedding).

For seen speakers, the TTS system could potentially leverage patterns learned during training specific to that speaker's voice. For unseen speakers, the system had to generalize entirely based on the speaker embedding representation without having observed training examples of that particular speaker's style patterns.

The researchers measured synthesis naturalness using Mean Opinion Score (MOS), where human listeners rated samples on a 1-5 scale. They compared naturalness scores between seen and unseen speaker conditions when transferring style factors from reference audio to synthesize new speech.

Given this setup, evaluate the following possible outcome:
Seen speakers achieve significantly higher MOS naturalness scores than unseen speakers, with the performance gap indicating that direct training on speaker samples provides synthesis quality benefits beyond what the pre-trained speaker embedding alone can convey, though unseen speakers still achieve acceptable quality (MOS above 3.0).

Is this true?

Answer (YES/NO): NO